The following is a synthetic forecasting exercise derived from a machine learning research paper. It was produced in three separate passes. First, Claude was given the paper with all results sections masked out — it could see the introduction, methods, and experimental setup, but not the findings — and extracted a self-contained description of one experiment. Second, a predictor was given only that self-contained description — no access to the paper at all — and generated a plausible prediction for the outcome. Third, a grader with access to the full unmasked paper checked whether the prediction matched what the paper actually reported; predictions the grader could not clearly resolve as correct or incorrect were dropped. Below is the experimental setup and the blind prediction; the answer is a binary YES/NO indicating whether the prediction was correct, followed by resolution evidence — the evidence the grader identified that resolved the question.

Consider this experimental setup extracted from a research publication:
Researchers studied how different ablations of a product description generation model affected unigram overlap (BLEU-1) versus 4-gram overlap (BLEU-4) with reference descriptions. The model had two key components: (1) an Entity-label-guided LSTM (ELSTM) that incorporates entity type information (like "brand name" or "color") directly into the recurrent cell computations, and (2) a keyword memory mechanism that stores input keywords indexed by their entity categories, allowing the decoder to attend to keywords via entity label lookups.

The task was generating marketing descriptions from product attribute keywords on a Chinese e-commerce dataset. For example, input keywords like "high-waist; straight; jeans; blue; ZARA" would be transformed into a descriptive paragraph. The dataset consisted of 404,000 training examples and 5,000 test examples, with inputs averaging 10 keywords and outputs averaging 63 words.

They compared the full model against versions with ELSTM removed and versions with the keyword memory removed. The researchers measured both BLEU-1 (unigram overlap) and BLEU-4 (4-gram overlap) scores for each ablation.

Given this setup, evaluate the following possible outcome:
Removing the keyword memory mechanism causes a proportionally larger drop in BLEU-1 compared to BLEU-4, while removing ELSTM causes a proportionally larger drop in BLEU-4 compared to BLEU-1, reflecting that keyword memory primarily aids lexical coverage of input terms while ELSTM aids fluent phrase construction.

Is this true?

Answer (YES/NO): NO